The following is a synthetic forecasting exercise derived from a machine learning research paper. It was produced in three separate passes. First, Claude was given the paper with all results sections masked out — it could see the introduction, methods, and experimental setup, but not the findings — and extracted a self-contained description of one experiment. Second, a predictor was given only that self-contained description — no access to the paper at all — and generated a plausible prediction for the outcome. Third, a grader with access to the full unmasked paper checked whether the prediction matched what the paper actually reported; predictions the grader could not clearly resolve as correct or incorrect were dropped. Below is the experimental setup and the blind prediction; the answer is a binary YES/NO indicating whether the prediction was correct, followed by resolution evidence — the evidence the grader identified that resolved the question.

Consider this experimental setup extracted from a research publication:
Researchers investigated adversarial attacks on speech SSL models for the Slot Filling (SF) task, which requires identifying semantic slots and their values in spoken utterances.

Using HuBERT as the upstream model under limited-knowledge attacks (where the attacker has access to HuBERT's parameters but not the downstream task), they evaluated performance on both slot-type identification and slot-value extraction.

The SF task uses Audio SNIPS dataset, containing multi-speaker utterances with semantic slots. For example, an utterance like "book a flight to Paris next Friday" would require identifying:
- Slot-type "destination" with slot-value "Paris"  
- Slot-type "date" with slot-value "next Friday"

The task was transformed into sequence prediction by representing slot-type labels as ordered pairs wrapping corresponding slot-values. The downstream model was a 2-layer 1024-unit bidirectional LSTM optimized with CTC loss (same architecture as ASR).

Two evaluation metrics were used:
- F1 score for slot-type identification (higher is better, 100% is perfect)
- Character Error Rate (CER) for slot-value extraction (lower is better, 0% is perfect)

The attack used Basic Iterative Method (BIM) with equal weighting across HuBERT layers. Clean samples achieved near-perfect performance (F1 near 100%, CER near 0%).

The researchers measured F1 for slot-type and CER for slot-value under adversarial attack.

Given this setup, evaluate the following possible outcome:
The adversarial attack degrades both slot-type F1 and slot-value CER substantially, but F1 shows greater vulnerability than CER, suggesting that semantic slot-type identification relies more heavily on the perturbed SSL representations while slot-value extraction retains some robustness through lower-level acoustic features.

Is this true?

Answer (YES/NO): NO